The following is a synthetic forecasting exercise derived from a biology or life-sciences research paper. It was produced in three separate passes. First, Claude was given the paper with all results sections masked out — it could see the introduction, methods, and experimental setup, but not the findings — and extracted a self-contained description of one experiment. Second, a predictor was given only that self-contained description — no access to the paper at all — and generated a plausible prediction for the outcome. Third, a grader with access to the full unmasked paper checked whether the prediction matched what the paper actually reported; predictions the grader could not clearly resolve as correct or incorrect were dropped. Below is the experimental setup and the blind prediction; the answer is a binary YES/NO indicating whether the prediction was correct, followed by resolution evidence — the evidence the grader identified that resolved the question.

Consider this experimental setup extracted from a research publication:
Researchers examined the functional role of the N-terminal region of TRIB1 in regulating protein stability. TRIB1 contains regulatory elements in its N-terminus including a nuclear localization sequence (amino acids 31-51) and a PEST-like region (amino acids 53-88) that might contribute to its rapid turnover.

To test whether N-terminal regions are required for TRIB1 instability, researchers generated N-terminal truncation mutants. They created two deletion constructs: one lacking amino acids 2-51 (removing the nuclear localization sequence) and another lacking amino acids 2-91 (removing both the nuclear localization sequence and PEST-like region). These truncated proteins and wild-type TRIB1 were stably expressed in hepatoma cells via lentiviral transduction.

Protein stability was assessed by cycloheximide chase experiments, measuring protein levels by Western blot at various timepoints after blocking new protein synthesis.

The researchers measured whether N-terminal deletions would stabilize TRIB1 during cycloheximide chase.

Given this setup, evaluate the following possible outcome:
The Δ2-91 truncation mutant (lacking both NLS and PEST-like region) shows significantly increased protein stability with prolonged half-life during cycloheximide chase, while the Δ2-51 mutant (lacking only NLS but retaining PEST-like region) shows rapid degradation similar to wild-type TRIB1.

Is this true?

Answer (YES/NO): NO